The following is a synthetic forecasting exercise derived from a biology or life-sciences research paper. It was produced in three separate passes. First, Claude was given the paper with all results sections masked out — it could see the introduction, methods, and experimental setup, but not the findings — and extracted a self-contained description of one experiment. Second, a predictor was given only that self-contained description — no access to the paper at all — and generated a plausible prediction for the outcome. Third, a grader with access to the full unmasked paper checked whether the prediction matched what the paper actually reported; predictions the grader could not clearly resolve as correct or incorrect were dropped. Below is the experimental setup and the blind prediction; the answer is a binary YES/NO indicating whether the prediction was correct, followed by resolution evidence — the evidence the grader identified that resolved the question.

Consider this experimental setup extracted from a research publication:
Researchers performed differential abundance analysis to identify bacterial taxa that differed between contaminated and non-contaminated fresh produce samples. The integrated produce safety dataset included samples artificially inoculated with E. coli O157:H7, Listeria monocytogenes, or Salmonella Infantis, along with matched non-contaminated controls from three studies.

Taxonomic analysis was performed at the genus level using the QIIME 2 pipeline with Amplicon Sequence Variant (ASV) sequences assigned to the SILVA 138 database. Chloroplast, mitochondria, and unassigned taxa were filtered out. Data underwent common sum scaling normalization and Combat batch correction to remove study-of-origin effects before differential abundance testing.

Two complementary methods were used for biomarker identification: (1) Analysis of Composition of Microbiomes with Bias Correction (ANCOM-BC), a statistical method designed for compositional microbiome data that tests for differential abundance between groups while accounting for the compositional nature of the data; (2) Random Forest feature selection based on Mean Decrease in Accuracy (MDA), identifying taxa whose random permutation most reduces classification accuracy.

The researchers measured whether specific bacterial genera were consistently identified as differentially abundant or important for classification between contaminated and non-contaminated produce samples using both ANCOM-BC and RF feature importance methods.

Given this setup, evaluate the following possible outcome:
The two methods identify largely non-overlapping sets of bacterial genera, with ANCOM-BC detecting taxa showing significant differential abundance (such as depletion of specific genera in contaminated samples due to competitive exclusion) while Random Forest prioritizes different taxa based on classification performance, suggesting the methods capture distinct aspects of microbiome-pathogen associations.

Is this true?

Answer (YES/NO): NO